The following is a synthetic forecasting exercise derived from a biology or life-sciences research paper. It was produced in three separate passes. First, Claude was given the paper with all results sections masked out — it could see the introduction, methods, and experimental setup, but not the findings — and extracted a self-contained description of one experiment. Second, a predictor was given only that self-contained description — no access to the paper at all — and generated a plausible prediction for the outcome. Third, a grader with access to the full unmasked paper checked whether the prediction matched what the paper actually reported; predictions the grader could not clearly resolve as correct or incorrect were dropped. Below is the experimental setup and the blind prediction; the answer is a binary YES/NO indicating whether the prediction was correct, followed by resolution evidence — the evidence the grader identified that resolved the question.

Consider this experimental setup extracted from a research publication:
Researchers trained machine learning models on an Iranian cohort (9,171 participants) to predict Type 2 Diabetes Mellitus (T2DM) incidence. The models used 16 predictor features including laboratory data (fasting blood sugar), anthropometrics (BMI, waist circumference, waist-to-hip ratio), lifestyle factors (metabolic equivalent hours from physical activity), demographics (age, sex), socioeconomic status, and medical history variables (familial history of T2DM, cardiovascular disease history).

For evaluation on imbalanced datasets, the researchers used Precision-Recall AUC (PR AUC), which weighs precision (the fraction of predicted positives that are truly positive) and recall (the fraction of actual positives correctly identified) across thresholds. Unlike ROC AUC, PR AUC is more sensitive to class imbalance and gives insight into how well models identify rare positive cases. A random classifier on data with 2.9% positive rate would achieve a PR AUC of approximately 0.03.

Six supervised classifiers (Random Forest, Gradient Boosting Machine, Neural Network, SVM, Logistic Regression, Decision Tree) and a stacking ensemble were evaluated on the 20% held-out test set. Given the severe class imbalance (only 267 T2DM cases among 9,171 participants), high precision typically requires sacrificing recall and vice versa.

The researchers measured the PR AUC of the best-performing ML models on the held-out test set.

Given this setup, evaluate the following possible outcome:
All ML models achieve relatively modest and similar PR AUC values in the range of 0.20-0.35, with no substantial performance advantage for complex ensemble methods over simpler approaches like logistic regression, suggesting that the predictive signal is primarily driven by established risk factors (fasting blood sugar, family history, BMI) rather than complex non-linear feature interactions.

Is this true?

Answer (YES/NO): NO